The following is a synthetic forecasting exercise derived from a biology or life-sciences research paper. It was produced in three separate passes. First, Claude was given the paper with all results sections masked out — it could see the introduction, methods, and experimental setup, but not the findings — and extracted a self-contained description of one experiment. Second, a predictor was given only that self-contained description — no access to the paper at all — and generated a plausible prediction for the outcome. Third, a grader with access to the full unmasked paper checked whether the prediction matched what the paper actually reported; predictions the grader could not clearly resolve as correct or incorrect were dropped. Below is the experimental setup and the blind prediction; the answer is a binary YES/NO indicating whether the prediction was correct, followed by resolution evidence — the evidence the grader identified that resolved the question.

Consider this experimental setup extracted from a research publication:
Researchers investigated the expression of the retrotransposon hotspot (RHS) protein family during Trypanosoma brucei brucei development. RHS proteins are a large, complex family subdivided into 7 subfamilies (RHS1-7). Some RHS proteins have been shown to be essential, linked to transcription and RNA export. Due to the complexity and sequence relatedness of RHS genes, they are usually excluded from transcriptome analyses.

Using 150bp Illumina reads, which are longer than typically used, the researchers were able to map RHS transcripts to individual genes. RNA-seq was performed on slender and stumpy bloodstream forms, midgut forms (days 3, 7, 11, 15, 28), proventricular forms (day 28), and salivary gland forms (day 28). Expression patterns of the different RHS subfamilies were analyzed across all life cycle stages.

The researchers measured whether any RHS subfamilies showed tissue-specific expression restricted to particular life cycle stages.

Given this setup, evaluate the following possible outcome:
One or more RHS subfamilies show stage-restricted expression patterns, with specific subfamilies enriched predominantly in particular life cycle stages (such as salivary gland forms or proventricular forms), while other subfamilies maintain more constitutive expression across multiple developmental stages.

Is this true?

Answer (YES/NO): YES